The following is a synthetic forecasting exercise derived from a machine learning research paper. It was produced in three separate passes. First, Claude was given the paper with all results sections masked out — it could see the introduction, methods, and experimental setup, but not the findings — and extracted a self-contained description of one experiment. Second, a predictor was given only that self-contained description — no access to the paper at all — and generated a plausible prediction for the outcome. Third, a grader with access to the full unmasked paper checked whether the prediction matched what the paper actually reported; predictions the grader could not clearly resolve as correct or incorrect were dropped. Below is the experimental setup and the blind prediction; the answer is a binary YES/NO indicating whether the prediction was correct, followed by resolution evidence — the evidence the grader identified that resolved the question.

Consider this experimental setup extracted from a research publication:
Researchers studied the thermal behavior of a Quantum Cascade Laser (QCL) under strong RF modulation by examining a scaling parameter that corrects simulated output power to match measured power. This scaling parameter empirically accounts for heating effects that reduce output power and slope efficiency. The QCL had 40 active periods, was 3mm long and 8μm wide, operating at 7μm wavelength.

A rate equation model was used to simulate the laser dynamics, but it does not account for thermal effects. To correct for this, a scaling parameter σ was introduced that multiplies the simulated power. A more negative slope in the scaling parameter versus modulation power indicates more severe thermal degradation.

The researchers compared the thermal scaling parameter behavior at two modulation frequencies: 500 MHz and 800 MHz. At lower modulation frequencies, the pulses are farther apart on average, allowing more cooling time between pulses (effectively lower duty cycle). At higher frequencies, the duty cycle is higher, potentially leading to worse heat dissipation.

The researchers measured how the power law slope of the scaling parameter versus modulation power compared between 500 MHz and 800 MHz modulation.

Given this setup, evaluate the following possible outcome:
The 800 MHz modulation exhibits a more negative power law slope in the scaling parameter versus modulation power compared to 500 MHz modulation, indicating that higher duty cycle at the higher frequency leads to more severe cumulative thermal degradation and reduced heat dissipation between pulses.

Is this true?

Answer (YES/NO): YES